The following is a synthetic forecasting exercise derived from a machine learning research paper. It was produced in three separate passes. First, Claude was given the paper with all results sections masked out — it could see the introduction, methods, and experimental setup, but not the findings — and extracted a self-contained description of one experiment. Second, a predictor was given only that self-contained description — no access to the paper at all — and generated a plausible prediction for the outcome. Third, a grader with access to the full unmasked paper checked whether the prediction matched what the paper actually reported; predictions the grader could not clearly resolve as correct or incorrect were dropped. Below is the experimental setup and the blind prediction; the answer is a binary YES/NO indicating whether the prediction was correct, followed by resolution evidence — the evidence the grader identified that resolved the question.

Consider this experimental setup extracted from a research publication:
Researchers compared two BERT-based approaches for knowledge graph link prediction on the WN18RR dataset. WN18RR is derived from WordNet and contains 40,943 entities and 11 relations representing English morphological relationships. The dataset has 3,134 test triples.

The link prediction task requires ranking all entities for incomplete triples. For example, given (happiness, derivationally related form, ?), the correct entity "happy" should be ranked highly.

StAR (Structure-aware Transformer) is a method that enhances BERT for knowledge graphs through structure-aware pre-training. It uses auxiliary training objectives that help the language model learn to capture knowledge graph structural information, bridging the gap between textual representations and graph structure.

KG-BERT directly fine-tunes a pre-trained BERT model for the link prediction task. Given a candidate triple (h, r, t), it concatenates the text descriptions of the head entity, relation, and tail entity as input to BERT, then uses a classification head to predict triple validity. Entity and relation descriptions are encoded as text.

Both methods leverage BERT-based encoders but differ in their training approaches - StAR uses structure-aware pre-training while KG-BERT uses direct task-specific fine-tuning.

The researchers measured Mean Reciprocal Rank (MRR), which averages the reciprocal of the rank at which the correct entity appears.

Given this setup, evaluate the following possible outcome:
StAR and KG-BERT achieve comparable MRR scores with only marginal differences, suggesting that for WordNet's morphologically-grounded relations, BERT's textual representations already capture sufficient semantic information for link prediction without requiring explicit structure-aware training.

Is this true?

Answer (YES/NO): NO